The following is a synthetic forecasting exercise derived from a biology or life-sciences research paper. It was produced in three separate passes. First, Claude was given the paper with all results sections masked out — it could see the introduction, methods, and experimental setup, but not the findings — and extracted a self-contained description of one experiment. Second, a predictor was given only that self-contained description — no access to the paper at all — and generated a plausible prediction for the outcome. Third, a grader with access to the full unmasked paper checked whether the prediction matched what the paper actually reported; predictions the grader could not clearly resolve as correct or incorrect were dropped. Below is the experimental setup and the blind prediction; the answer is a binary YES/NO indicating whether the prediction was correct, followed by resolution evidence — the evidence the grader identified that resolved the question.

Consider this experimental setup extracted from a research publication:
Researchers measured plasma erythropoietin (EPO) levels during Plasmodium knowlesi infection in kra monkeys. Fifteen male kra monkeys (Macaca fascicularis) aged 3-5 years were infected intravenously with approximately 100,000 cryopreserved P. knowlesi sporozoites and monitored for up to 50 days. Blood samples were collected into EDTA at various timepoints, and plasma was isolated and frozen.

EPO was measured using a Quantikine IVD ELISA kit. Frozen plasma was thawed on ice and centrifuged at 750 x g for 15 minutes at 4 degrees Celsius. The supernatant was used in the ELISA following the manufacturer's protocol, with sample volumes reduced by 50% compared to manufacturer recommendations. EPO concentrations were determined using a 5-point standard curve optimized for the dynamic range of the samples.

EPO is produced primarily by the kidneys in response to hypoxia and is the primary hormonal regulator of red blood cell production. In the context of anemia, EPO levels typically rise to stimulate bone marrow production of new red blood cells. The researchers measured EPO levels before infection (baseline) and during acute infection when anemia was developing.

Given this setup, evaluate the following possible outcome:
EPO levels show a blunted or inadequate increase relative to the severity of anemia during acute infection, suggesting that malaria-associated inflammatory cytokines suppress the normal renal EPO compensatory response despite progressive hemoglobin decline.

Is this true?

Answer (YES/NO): NO